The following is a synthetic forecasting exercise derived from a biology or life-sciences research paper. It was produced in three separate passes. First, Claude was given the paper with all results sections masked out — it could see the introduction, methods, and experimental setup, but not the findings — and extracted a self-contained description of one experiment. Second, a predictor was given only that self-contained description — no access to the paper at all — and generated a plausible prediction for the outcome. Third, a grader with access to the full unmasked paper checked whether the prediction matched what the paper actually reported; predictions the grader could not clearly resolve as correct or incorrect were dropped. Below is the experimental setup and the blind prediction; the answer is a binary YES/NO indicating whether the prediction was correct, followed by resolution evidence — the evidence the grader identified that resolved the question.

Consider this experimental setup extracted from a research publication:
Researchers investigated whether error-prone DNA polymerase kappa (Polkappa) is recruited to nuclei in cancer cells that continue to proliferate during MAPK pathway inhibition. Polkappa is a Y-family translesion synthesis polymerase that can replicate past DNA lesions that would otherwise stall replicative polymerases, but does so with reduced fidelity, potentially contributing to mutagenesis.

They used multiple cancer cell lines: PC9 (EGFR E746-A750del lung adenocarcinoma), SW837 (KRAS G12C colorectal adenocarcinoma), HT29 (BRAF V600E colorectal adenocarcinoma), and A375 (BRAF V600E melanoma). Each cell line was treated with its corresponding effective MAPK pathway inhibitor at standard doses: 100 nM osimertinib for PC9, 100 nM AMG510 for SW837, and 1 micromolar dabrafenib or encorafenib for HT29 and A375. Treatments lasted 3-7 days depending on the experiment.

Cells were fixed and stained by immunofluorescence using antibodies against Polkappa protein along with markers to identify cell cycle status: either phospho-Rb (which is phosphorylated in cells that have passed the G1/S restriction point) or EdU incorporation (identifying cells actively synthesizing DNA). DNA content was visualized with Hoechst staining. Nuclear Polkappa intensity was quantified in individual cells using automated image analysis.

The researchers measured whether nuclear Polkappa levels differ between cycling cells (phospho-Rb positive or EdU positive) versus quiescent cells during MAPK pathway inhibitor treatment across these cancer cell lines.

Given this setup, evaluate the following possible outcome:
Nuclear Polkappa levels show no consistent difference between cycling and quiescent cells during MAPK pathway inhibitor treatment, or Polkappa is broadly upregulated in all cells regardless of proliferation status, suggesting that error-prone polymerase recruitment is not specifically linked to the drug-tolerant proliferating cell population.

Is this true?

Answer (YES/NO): YES